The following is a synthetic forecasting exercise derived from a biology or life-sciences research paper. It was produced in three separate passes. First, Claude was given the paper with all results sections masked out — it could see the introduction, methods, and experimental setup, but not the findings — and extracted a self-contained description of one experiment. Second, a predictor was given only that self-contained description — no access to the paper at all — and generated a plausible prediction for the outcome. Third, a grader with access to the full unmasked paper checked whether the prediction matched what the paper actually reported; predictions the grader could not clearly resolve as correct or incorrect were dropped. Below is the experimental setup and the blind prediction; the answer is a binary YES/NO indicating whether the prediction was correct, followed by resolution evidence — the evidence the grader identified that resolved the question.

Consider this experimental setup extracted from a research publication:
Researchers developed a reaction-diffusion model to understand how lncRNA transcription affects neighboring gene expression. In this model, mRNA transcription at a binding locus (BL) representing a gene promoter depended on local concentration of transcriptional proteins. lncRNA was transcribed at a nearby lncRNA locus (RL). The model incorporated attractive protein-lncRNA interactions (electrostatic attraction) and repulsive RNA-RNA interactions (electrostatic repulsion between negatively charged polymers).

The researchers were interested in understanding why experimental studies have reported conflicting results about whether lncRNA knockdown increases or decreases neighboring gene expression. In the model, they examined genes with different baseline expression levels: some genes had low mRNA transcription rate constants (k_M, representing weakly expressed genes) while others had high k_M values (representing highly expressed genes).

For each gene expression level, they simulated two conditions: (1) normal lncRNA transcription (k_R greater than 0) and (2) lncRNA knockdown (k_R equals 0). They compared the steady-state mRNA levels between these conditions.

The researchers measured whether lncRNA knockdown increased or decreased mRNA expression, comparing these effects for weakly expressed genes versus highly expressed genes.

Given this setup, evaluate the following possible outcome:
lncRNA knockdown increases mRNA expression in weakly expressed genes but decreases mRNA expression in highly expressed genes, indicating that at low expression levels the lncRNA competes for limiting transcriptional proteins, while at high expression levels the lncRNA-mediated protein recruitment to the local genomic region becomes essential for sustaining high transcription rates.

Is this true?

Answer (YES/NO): NO